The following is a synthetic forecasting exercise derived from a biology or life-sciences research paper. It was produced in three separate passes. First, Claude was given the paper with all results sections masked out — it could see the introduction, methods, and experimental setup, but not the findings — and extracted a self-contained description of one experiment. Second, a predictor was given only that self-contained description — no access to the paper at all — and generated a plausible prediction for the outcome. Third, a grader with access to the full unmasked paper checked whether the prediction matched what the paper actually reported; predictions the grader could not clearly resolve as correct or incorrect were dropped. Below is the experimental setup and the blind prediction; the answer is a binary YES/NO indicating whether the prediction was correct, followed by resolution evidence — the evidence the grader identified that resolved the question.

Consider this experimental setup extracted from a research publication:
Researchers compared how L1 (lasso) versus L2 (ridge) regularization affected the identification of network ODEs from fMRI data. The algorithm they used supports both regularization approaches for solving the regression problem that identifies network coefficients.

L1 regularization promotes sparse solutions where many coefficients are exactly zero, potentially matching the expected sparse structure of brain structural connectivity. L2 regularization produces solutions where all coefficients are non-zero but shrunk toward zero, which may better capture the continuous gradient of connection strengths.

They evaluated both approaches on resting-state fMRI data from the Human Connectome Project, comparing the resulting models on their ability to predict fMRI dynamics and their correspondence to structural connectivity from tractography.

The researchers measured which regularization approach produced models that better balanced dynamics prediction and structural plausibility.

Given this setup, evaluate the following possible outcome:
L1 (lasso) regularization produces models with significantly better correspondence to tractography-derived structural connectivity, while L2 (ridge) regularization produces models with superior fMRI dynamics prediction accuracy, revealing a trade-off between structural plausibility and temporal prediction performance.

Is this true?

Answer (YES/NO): NO